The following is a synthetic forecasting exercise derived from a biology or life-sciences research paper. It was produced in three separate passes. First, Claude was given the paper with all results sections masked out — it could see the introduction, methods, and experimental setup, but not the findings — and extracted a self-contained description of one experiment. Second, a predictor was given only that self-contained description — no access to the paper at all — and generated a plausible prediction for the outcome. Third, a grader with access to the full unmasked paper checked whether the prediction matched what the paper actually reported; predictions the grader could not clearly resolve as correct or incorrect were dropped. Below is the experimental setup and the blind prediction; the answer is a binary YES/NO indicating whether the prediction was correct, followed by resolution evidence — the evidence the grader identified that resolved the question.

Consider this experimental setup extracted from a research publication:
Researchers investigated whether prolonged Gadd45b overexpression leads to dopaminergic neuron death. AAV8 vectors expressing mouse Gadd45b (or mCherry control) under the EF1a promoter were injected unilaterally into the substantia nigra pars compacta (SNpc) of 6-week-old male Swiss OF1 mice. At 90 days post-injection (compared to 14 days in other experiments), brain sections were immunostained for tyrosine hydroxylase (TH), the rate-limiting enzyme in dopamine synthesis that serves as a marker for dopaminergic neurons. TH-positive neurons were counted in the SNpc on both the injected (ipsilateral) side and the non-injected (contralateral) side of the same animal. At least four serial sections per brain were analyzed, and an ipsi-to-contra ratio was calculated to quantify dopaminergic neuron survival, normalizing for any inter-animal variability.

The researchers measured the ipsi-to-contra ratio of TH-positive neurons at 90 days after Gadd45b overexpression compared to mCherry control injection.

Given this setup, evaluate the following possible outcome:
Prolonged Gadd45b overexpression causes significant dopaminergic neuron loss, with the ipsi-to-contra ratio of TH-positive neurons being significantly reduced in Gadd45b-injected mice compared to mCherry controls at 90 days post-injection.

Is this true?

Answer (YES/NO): YES